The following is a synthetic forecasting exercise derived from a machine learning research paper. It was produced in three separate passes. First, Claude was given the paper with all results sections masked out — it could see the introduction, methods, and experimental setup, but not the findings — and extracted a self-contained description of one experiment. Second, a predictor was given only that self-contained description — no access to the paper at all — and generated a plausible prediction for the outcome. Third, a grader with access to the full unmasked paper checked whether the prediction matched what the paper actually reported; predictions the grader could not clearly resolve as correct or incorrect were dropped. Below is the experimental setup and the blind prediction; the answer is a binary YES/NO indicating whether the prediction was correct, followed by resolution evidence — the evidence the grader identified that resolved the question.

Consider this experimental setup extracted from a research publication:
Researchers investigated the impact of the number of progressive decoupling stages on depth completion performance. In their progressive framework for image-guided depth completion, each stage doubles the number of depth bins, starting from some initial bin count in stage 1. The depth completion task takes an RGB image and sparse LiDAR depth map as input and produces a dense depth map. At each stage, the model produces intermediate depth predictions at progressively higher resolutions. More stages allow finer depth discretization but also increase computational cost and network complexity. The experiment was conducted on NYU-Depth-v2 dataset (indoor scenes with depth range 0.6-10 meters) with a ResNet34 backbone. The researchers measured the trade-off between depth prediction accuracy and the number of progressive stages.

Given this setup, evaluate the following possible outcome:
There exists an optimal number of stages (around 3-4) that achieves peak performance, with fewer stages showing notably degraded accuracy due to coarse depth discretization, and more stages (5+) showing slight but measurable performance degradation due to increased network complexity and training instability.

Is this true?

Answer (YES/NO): NO